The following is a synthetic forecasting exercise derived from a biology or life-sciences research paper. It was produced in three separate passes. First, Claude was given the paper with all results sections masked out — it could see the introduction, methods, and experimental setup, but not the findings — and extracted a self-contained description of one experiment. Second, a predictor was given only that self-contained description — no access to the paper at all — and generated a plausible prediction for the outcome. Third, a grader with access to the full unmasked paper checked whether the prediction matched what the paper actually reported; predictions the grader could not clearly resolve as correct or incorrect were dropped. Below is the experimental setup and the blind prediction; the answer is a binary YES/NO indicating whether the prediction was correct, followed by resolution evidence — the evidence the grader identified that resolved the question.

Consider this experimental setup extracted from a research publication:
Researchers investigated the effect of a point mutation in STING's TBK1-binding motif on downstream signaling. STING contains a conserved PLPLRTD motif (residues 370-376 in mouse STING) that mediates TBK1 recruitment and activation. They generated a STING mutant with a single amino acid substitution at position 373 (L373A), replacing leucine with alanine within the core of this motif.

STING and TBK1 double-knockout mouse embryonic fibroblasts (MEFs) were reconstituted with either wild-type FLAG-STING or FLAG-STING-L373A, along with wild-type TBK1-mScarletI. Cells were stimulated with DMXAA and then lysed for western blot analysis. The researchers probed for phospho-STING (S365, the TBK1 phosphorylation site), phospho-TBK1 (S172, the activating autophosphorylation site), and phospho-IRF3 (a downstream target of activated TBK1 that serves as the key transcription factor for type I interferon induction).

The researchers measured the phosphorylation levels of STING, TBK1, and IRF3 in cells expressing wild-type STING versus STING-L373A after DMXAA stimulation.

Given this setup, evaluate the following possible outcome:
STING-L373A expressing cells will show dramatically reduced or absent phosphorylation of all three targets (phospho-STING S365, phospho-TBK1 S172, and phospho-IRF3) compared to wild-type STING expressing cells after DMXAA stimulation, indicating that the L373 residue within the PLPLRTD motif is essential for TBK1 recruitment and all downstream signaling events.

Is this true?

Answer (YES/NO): NO